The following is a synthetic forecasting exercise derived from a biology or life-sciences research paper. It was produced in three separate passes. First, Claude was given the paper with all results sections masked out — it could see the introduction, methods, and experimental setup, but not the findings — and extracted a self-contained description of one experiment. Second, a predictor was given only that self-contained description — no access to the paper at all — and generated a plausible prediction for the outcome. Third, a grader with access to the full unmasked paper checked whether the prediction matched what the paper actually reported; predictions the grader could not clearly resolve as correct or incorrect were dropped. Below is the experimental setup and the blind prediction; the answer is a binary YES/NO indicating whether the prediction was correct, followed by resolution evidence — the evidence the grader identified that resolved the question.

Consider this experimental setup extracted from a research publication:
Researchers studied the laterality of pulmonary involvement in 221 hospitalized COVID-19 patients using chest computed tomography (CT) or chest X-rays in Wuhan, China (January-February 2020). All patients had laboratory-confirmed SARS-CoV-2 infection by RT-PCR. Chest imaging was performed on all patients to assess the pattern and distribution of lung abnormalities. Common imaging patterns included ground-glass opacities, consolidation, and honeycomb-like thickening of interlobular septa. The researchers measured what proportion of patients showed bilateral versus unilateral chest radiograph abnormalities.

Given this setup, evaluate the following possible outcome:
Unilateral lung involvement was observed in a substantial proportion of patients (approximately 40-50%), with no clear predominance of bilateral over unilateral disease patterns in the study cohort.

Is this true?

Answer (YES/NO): NO